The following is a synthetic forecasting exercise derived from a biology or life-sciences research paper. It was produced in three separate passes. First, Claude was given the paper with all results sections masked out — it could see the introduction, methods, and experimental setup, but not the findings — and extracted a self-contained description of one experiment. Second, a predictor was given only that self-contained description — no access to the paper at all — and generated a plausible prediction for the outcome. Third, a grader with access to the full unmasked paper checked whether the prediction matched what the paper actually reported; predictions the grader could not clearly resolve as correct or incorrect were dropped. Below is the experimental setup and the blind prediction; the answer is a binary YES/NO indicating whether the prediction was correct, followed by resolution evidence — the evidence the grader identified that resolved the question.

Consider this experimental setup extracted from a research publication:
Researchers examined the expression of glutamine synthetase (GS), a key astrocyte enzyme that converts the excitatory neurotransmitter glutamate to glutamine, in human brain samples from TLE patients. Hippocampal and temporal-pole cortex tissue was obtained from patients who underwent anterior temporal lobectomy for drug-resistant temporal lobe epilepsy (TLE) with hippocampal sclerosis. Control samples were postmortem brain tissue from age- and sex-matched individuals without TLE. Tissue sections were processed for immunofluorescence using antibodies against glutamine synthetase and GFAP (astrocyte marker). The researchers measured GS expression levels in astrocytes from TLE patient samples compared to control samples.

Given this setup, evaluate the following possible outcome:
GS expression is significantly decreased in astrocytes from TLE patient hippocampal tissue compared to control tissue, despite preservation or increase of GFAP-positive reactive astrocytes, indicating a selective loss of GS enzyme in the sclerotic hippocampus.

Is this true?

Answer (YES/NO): YES